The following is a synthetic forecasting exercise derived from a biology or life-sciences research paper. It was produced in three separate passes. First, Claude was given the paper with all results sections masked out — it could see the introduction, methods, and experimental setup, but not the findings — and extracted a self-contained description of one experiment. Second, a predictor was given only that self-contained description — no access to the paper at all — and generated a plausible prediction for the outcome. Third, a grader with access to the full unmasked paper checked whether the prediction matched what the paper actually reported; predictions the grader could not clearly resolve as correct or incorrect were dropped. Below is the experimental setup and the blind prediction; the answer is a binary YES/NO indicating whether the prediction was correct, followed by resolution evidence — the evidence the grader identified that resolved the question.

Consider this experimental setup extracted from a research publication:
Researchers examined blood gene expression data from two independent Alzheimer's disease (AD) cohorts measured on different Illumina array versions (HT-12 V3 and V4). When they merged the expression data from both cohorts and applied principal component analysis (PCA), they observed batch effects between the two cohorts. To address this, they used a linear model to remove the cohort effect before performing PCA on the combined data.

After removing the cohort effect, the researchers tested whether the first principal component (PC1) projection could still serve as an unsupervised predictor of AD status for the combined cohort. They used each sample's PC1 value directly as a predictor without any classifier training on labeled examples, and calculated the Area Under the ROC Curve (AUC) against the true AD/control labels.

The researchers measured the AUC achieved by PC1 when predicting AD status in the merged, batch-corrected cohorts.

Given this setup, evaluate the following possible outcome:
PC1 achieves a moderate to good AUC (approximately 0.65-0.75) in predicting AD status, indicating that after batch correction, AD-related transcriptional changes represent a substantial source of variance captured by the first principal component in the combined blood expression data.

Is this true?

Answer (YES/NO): YES